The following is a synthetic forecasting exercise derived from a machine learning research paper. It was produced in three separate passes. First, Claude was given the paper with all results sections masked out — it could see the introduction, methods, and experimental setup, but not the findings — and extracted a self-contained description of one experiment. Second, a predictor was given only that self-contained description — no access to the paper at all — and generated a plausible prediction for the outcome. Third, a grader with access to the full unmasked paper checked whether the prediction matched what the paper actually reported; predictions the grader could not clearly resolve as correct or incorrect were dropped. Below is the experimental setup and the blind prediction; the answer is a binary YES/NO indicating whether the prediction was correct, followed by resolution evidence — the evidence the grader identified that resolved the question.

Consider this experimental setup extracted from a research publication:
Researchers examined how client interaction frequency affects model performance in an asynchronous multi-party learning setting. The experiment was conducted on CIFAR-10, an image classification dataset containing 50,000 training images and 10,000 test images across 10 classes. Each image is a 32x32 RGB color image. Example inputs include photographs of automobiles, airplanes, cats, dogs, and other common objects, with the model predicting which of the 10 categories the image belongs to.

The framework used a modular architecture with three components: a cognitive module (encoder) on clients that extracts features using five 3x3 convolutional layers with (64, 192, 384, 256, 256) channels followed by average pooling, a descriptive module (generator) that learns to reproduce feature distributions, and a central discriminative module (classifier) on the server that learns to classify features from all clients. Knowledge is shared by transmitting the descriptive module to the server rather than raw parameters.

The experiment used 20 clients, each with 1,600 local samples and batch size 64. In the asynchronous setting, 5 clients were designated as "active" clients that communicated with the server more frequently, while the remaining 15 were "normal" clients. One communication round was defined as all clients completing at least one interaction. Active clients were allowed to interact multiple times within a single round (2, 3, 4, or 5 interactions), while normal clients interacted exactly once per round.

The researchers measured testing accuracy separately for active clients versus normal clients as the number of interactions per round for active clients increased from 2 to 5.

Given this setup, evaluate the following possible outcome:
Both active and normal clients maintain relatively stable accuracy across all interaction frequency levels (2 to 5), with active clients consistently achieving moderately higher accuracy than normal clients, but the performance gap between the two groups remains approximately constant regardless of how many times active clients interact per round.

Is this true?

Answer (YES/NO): NO